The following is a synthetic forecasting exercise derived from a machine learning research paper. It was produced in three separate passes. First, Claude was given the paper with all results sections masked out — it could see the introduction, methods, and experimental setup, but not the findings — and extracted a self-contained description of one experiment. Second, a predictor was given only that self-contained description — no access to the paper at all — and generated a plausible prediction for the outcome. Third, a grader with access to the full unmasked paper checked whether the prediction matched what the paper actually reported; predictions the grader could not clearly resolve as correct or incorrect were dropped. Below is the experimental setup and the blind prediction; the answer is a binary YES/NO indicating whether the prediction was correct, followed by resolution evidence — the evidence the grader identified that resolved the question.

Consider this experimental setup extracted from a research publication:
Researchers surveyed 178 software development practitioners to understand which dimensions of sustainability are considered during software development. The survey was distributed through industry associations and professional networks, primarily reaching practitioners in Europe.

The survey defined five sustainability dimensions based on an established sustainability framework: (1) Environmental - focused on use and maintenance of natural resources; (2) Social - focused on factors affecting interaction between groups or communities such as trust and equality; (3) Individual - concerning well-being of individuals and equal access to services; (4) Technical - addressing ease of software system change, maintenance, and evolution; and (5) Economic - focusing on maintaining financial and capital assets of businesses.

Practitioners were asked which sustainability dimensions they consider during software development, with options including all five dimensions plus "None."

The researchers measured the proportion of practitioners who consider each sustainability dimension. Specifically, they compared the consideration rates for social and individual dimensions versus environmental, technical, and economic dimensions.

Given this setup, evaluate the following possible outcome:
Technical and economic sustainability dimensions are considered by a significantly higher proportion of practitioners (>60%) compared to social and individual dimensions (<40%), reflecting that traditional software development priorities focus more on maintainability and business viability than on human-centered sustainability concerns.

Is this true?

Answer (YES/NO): NO